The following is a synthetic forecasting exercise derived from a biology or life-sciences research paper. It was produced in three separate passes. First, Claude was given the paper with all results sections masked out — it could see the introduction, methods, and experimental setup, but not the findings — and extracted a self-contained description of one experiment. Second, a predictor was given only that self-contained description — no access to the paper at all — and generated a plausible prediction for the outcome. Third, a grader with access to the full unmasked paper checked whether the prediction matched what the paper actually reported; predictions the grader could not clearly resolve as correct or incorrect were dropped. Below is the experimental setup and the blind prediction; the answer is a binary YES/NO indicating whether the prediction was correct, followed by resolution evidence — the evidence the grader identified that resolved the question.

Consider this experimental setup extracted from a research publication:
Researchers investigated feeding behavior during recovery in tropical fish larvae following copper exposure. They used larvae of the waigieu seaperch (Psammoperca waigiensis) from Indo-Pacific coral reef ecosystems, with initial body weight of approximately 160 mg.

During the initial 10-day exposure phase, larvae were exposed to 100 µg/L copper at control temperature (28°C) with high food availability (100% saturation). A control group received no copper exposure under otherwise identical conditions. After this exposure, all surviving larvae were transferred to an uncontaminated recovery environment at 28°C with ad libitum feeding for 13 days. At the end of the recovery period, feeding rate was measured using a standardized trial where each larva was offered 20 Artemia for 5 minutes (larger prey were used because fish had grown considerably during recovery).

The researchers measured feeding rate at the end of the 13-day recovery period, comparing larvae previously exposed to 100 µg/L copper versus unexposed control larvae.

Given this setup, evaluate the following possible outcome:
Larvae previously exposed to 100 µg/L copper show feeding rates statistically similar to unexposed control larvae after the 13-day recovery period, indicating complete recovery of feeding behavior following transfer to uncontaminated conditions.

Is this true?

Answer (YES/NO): NO